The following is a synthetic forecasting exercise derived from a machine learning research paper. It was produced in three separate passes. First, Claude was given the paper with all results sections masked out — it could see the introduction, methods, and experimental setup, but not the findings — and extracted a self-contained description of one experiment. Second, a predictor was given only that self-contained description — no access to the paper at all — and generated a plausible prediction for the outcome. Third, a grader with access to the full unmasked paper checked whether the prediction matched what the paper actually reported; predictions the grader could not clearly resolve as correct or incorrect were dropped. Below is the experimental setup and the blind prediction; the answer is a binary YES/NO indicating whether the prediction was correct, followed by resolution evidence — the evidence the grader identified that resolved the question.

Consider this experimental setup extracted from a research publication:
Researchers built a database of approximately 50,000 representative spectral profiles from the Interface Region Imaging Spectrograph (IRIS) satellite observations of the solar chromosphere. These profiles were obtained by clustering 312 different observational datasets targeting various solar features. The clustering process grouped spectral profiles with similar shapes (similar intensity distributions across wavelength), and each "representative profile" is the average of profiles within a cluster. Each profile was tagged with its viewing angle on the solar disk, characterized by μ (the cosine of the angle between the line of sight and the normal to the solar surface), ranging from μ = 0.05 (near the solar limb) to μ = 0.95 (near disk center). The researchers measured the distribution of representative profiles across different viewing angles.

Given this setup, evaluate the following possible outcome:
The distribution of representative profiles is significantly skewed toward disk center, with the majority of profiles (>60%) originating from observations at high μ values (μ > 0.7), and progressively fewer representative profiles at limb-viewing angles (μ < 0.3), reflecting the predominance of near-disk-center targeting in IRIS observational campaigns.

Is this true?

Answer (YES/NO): YES